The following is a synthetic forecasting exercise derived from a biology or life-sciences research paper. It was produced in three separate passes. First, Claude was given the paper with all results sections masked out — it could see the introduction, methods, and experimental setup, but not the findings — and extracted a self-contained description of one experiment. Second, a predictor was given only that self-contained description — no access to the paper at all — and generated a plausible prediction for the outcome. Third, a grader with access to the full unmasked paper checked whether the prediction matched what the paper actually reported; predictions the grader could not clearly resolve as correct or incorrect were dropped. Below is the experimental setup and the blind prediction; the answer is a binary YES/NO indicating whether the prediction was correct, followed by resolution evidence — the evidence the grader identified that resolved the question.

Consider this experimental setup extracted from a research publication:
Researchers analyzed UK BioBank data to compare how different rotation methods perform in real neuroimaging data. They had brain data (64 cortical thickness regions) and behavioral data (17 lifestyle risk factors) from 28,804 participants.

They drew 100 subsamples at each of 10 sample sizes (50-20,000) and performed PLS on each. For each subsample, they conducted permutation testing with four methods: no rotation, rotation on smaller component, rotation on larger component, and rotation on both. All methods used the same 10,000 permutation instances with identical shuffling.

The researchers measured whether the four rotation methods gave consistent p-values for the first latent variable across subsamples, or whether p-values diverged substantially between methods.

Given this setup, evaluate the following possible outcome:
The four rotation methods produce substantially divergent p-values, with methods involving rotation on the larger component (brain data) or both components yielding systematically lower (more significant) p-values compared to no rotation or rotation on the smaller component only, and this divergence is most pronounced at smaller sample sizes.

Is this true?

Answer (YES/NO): NO